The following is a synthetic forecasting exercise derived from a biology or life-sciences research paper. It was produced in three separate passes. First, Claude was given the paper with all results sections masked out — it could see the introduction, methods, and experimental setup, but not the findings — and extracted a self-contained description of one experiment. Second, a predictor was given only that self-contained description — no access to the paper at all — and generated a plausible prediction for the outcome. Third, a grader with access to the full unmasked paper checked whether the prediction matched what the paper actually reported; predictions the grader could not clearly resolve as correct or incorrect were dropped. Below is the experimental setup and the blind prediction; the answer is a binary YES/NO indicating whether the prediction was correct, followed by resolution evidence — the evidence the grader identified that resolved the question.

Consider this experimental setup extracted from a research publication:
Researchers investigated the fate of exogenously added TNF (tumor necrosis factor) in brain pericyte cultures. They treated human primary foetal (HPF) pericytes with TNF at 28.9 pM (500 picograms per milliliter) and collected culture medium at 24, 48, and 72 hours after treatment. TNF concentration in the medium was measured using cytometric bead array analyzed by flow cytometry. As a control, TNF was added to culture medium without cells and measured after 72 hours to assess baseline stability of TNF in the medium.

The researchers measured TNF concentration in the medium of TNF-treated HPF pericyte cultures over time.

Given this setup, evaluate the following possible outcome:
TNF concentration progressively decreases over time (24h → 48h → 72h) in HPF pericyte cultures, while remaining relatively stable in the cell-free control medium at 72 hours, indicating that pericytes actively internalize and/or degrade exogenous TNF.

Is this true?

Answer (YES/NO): NO